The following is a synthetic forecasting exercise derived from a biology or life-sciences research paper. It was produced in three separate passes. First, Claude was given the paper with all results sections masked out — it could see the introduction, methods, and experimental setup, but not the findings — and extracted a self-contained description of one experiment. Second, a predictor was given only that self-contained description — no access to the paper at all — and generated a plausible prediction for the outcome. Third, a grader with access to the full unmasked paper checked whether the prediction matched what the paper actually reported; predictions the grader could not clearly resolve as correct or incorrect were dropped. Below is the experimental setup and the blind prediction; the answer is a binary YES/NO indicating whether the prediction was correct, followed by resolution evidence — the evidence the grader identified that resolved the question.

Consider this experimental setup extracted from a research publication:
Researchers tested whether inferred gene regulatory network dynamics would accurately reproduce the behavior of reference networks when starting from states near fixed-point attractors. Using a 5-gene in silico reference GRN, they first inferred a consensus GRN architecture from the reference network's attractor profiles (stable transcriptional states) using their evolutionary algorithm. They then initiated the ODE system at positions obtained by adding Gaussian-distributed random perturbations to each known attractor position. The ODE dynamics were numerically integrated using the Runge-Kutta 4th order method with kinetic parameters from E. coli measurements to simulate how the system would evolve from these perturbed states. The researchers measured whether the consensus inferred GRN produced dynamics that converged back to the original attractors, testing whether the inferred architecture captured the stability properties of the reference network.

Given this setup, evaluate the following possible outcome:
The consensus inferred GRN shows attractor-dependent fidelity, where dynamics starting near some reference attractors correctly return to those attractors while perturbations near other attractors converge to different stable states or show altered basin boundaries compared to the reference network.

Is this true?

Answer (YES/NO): NO